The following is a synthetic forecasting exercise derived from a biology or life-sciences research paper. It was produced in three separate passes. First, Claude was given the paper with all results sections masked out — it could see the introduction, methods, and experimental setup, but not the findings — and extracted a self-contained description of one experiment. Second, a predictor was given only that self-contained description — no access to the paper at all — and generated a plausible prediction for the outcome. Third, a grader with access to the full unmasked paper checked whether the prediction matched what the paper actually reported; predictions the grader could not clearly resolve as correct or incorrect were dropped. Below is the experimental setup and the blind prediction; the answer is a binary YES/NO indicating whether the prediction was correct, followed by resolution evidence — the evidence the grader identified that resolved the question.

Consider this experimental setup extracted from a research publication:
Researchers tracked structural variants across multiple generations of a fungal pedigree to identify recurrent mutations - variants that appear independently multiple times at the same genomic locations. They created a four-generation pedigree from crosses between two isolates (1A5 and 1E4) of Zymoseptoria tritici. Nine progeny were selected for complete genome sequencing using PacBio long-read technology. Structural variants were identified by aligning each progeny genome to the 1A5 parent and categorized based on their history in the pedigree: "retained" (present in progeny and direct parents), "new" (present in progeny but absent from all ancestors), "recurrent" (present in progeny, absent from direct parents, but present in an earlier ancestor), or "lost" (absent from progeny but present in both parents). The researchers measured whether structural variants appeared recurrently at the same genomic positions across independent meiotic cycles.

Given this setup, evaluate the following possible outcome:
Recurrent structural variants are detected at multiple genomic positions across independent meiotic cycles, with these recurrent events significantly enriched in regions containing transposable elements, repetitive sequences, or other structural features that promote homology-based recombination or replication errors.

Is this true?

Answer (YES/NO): NO